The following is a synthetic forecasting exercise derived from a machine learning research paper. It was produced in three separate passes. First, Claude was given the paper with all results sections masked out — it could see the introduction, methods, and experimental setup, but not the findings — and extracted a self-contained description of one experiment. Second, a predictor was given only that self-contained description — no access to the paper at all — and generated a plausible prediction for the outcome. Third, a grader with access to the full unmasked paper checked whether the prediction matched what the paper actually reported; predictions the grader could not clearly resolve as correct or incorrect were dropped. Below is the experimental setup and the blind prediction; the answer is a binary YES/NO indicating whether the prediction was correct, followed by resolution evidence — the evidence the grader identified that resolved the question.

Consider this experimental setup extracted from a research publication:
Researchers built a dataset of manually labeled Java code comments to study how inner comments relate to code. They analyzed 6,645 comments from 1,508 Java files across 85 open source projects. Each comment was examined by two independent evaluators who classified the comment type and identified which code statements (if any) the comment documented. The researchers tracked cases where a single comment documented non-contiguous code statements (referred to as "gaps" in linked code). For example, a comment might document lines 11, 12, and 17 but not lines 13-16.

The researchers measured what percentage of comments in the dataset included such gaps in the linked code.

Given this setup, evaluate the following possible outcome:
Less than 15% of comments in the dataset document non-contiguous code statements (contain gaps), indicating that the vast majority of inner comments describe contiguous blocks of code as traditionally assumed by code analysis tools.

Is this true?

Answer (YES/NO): NO